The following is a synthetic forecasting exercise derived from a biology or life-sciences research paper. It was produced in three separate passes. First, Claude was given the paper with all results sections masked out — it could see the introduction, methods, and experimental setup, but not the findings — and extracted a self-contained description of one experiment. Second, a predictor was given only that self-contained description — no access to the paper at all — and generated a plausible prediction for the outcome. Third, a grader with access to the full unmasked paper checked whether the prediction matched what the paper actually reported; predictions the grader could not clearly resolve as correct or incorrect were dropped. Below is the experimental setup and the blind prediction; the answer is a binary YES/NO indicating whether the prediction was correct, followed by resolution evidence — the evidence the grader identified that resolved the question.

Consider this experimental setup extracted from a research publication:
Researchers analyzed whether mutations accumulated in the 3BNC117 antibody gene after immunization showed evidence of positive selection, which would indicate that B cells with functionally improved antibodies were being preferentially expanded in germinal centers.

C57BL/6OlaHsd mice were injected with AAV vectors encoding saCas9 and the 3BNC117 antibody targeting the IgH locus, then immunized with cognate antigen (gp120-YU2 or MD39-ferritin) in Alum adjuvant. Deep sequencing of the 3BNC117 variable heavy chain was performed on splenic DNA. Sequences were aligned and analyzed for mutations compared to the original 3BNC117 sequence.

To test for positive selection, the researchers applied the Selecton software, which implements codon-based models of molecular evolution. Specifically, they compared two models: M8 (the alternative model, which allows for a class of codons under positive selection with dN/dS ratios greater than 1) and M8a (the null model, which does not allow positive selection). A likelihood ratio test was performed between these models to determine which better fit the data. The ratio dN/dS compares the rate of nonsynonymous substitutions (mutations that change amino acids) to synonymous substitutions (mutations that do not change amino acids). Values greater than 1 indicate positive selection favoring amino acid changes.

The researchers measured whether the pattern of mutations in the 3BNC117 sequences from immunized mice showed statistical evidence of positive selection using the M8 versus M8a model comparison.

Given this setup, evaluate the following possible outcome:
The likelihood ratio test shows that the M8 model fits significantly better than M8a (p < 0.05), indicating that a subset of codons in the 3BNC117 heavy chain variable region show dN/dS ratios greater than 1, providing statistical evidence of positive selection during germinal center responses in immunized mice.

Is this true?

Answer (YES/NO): YES